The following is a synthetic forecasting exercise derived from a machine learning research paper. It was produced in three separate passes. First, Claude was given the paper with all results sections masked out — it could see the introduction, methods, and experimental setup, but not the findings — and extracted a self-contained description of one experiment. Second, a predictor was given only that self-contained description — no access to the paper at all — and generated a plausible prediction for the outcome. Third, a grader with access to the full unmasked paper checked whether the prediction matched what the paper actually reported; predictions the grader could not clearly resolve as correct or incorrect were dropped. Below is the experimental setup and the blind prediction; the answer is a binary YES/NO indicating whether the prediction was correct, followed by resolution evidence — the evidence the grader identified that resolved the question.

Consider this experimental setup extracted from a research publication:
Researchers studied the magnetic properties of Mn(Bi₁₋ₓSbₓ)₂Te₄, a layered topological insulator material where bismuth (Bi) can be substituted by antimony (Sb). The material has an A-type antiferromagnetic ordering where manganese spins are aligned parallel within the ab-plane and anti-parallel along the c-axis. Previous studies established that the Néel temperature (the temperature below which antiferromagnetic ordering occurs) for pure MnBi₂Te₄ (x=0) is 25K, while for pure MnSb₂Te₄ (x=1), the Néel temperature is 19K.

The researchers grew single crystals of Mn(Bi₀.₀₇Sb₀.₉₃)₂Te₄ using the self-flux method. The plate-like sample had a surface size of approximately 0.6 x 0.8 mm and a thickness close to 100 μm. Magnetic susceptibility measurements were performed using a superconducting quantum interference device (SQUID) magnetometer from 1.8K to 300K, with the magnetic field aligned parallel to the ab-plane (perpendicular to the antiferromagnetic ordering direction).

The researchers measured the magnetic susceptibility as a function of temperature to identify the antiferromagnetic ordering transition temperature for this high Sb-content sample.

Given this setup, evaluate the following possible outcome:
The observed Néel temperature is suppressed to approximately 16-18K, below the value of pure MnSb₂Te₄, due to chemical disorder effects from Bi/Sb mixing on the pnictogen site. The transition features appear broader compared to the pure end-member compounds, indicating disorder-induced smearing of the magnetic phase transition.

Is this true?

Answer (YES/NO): NO